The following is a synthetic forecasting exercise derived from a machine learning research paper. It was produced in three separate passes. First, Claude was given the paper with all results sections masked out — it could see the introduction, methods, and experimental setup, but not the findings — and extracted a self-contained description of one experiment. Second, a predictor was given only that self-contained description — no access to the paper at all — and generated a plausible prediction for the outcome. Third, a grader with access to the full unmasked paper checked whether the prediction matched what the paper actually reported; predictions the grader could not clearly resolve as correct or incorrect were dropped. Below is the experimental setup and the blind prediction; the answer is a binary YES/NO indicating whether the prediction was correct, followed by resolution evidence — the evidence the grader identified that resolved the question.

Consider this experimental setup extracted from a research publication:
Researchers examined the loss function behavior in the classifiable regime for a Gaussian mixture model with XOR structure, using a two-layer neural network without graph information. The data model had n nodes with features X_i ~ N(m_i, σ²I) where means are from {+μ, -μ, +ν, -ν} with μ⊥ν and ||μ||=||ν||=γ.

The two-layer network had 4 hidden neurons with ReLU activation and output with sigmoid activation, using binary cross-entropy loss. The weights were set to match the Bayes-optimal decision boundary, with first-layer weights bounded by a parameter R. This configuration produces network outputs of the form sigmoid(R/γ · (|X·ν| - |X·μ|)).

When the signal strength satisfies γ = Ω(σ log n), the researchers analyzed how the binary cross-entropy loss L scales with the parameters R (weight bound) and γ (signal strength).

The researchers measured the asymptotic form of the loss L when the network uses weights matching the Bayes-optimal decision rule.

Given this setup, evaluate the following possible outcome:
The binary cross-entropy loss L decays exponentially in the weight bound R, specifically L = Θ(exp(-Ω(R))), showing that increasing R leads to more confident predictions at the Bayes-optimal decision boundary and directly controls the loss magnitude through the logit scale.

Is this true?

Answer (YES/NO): YES